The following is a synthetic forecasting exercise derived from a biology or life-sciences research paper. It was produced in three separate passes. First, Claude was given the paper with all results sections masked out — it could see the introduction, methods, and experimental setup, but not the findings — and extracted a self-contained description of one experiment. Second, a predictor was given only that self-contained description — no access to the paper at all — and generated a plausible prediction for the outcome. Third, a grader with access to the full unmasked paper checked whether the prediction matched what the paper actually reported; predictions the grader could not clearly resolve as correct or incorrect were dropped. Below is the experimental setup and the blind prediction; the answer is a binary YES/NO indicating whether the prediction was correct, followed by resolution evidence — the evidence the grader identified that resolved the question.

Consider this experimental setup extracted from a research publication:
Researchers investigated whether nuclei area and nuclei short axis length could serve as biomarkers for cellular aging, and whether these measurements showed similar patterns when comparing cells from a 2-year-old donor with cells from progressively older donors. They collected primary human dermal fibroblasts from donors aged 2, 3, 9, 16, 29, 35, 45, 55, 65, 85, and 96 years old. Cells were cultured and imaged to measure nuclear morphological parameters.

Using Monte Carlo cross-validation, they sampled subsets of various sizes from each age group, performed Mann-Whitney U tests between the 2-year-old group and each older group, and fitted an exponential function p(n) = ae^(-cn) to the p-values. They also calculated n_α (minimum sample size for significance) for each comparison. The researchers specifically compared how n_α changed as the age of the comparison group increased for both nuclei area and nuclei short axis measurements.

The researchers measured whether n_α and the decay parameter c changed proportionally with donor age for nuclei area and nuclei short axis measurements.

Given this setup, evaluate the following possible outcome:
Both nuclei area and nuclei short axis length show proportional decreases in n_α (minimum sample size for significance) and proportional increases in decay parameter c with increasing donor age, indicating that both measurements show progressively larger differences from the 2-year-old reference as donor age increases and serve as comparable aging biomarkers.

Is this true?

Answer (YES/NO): YES